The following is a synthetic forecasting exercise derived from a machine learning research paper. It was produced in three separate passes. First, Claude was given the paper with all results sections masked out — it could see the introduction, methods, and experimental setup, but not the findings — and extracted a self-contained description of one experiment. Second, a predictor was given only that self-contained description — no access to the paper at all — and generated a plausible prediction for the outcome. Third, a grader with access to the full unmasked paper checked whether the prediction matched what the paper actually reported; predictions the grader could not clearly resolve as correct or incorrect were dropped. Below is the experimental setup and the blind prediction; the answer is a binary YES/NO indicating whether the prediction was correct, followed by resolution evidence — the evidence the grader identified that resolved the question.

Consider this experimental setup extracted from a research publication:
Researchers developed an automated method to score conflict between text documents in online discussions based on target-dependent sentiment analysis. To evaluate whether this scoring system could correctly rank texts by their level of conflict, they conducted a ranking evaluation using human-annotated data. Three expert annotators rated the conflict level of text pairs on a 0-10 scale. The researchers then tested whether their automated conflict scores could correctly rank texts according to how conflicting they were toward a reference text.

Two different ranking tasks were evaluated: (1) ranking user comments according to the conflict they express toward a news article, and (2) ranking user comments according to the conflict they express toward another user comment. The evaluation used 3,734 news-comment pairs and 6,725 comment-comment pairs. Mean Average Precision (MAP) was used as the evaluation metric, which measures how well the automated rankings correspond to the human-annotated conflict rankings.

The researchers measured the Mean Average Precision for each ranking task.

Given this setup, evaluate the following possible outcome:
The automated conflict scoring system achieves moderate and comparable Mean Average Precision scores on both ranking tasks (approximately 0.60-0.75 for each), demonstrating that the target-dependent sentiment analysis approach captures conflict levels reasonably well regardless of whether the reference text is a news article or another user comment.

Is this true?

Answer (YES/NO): NO